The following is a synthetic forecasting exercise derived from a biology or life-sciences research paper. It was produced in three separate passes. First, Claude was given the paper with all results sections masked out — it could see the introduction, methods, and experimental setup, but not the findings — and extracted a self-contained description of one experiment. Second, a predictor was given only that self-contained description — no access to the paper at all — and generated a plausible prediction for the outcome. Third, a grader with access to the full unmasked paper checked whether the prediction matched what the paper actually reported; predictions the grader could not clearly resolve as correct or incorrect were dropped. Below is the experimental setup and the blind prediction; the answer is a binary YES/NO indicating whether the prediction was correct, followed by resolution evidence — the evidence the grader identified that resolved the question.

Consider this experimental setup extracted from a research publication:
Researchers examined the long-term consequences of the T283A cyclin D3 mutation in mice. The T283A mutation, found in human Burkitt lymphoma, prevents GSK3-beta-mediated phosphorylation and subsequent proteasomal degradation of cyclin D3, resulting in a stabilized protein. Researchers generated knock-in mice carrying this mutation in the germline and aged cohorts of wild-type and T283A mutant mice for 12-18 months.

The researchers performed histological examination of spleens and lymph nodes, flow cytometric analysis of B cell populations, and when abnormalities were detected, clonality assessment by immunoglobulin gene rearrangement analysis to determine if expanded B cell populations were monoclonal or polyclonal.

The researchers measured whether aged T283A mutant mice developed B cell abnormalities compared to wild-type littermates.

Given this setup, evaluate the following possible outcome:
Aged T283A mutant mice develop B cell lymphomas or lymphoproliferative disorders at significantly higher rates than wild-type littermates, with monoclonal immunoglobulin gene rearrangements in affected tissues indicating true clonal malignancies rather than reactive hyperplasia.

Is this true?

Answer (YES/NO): YES